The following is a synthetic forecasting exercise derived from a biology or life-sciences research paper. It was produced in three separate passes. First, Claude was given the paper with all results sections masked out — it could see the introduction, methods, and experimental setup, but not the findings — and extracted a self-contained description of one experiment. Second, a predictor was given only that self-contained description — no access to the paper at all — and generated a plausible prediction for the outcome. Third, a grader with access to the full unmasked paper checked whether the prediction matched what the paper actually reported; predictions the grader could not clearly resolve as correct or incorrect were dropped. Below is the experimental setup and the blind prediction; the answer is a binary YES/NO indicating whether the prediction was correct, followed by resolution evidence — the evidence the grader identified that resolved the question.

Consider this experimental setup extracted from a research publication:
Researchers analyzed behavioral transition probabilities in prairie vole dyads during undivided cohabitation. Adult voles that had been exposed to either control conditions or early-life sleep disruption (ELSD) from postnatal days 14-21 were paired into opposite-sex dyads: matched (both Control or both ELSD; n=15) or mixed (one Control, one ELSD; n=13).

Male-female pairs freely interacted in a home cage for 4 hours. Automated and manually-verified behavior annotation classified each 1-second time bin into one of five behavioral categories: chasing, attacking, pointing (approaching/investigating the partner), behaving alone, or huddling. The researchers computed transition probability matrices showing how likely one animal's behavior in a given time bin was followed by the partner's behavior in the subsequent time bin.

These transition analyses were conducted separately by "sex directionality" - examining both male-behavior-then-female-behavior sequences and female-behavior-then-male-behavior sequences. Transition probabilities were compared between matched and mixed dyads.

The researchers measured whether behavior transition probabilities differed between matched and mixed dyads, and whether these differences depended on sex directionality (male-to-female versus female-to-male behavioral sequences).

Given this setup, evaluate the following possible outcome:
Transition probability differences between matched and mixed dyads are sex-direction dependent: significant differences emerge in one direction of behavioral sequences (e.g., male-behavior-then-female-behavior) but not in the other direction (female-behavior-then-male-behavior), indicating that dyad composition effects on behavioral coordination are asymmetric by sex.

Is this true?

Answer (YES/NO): YES